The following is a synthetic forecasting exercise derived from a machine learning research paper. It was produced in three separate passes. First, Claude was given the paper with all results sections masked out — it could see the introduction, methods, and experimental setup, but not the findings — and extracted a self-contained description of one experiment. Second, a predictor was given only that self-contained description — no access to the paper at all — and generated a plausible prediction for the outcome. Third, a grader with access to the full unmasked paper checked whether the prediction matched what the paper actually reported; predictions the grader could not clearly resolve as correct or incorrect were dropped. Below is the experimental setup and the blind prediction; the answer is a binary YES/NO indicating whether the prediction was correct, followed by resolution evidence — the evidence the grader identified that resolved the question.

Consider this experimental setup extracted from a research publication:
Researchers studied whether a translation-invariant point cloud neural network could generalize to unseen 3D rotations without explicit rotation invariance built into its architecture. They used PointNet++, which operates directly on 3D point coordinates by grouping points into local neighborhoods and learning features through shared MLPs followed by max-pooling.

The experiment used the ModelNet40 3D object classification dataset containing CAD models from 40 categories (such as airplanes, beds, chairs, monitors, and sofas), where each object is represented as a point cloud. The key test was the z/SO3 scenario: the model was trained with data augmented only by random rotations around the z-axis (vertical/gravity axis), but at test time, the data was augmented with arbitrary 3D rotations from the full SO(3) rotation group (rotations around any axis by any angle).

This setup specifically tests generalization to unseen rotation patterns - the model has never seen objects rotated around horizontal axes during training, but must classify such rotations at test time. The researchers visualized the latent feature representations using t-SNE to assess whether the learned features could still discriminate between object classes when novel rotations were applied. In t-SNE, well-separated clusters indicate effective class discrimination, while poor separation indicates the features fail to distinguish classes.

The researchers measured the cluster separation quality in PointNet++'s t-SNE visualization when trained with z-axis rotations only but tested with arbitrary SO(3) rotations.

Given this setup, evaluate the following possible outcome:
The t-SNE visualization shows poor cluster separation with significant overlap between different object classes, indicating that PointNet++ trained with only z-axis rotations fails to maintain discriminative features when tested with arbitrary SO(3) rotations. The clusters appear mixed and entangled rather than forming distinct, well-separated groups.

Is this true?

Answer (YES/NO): YES